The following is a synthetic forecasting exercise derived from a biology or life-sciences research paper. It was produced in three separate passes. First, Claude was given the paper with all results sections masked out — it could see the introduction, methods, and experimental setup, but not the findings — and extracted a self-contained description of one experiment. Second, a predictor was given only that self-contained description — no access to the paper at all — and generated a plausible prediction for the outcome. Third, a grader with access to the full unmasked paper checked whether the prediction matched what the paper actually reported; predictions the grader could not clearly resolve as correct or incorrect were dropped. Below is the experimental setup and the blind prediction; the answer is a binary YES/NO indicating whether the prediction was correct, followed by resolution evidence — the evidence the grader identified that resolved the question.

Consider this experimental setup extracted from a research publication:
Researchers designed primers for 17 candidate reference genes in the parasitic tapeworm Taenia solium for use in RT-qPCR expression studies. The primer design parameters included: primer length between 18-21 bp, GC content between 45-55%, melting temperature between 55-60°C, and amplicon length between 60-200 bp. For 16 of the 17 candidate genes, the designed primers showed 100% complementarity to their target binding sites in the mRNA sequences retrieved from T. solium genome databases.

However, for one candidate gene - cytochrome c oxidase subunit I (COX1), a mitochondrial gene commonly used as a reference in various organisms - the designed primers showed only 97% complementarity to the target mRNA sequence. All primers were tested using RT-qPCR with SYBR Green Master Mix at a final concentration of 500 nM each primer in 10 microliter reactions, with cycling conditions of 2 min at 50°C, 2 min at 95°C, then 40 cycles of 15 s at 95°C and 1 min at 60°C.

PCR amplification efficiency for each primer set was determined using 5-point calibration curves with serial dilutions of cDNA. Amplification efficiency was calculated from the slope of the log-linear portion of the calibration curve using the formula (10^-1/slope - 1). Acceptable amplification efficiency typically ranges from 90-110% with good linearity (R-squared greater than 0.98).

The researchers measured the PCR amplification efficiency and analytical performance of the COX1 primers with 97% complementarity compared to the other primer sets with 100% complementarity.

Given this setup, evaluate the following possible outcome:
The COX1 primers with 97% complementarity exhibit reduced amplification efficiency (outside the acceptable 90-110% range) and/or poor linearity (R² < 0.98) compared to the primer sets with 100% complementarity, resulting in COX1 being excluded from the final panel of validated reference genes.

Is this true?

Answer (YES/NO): NO